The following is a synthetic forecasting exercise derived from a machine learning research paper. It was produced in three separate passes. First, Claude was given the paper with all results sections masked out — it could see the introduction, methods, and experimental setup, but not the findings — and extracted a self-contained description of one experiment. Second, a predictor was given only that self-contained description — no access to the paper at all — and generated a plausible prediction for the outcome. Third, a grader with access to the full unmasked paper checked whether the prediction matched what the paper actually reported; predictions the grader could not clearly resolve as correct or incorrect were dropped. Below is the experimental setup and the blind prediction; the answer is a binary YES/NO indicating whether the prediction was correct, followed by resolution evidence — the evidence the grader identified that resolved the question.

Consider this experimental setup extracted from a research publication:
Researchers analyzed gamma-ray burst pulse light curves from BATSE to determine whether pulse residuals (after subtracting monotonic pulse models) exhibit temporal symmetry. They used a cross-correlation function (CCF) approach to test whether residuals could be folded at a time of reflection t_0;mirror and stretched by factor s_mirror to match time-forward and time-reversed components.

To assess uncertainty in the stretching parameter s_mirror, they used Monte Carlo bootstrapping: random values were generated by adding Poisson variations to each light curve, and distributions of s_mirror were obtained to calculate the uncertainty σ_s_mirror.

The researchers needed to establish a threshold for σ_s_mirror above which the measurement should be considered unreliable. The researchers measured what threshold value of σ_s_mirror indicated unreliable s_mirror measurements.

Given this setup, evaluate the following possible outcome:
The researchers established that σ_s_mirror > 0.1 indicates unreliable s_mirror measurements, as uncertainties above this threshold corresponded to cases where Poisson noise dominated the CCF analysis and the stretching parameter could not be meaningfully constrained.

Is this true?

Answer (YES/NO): NO